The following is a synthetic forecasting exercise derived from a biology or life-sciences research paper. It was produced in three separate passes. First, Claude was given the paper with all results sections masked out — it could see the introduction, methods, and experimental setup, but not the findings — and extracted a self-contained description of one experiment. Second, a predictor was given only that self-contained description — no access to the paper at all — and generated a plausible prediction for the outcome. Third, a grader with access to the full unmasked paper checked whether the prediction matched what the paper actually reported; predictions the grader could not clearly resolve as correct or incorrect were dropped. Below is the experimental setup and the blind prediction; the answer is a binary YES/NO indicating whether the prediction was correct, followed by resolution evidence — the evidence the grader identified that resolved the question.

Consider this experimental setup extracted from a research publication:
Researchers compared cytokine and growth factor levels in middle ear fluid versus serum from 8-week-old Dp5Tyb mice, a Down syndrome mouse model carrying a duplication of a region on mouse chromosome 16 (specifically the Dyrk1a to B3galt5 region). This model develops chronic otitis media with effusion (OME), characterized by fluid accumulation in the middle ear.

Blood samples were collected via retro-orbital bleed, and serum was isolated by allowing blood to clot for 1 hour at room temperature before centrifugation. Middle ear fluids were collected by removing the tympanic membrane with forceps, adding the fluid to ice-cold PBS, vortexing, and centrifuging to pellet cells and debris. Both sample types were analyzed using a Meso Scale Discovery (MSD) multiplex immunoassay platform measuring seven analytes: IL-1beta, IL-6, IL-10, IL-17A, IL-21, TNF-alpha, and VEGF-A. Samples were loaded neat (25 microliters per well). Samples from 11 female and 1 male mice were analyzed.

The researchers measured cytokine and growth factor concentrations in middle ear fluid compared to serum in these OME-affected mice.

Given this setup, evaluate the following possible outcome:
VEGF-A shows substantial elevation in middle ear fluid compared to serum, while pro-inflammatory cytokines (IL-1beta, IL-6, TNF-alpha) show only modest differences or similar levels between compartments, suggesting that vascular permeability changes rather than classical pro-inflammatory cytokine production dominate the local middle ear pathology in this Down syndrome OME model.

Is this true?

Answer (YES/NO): NO